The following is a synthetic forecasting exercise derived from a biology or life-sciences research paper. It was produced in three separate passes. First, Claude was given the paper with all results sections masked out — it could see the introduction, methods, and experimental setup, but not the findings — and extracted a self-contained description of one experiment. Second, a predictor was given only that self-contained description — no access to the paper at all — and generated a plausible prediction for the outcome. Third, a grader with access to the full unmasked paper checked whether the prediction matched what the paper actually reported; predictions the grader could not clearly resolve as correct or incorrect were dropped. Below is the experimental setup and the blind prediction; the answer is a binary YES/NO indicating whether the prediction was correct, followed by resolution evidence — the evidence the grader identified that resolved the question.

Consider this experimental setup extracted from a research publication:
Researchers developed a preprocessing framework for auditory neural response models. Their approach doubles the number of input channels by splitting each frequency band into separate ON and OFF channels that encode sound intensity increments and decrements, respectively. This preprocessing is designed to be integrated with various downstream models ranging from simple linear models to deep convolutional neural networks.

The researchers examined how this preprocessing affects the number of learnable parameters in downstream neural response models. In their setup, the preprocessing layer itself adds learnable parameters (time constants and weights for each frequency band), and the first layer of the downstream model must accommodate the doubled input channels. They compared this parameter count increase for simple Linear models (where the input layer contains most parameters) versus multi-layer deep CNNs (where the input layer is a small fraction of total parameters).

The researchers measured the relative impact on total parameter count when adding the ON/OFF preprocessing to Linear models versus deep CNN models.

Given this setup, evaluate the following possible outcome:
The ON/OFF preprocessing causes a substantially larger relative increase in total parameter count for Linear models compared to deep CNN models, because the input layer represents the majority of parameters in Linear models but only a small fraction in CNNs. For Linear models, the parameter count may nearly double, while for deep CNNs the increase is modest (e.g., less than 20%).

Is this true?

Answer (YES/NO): YES